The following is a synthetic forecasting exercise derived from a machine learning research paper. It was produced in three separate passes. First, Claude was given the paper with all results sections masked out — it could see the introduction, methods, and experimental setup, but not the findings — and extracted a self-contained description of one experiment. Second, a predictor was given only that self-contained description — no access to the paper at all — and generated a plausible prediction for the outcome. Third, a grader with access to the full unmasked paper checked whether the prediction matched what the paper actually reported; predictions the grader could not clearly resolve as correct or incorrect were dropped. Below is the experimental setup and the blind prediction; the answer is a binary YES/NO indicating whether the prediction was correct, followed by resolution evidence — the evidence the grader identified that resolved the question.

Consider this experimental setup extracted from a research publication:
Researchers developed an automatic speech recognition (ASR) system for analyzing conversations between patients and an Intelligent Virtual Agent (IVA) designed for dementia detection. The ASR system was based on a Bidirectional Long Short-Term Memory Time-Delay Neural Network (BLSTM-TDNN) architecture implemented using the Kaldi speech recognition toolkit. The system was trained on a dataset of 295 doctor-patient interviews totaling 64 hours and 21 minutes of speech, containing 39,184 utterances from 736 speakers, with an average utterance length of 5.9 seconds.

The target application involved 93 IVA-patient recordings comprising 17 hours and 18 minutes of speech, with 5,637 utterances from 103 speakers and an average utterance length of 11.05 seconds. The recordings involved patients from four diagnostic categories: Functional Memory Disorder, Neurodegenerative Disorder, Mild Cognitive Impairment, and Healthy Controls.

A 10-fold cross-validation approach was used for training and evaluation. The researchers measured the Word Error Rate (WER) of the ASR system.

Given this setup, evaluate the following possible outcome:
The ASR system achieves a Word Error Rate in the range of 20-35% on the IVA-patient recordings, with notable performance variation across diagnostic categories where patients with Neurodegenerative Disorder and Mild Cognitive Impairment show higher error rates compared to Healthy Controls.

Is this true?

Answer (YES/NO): NO